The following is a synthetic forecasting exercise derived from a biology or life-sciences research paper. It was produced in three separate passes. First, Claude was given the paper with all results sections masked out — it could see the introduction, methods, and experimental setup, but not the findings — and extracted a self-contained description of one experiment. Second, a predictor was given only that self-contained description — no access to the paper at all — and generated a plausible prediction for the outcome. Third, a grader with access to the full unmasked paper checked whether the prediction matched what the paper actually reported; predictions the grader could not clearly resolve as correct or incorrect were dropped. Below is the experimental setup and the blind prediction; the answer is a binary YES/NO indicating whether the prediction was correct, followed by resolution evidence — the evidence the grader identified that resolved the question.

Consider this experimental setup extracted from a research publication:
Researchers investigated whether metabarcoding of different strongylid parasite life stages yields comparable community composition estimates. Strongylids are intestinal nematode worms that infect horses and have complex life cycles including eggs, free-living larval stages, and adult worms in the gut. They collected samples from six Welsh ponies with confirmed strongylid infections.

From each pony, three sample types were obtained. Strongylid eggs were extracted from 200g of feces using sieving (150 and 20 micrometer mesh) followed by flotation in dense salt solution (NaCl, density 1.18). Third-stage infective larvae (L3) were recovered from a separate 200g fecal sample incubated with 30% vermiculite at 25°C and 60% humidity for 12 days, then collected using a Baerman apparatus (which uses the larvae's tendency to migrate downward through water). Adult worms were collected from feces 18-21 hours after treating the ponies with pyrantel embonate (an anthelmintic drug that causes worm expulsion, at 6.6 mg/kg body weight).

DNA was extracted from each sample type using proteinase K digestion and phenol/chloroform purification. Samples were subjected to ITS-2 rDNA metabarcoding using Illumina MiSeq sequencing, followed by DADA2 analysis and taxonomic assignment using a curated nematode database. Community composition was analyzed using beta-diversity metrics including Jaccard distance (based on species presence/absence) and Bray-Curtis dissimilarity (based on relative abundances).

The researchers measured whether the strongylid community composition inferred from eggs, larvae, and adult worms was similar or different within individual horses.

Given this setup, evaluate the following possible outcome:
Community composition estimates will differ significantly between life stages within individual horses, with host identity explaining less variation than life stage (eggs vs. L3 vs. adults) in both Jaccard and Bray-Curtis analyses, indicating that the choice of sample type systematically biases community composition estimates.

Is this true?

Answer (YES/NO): NO